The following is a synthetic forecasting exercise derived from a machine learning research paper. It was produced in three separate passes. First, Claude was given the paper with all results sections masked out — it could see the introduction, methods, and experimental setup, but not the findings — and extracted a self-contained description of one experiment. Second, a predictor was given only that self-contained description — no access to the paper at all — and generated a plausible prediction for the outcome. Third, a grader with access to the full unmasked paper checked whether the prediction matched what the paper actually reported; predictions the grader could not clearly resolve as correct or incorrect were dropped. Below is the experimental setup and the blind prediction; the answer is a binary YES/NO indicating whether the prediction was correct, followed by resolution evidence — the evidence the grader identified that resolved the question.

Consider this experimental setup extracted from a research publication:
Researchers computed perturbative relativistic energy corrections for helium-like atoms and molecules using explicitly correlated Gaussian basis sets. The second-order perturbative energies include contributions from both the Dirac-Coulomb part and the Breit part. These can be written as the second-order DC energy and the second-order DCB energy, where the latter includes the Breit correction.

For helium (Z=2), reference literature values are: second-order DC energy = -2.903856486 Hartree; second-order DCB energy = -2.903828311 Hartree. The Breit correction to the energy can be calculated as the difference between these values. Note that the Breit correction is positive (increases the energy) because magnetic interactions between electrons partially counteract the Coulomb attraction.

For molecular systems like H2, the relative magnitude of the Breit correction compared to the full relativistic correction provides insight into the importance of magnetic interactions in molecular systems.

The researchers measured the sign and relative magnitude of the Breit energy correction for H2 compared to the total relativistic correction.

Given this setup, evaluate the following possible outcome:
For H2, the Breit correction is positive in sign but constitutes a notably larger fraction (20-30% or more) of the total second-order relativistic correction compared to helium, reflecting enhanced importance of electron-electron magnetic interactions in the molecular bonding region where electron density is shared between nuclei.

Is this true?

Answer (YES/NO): NO